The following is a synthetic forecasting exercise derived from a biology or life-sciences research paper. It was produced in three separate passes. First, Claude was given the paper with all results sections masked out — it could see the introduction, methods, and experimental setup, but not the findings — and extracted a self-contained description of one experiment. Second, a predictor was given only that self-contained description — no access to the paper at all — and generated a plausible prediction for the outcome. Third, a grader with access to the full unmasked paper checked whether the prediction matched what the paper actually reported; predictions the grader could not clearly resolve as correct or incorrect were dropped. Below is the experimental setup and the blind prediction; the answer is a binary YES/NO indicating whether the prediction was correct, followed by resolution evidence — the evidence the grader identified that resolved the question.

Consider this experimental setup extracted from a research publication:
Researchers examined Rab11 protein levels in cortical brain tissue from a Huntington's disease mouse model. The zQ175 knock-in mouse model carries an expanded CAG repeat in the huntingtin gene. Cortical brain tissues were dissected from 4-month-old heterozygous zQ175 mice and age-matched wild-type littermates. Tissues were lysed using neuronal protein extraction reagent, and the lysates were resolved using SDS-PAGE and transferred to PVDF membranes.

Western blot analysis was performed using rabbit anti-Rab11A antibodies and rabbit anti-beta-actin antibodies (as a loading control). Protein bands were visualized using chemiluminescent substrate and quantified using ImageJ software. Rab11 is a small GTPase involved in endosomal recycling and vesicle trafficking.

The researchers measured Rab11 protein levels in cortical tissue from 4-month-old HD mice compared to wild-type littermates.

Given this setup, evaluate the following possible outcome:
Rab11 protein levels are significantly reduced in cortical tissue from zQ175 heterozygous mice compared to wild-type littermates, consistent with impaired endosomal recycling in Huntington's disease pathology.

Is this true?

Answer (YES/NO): NO